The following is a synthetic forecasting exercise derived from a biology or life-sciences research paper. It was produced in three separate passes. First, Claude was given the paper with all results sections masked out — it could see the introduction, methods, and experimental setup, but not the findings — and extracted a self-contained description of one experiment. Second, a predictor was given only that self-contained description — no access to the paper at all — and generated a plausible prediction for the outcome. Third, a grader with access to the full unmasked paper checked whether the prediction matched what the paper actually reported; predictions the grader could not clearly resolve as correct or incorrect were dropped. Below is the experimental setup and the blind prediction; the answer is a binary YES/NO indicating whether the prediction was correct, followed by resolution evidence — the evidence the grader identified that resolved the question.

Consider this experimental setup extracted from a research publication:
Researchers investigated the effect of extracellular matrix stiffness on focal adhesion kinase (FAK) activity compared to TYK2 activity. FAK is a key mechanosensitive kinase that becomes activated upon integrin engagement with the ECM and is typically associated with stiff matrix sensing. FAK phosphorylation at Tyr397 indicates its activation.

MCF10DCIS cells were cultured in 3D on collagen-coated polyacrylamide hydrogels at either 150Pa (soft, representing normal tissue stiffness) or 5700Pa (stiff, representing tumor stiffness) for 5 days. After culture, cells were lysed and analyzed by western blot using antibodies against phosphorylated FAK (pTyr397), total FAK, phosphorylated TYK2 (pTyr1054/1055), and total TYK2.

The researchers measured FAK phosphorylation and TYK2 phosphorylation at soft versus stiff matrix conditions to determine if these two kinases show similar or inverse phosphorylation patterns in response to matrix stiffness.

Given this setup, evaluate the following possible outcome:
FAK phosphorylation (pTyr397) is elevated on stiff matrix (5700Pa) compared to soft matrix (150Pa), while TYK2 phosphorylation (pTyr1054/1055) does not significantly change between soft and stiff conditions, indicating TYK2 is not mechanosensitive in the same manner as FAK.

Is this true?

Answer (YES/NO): NO